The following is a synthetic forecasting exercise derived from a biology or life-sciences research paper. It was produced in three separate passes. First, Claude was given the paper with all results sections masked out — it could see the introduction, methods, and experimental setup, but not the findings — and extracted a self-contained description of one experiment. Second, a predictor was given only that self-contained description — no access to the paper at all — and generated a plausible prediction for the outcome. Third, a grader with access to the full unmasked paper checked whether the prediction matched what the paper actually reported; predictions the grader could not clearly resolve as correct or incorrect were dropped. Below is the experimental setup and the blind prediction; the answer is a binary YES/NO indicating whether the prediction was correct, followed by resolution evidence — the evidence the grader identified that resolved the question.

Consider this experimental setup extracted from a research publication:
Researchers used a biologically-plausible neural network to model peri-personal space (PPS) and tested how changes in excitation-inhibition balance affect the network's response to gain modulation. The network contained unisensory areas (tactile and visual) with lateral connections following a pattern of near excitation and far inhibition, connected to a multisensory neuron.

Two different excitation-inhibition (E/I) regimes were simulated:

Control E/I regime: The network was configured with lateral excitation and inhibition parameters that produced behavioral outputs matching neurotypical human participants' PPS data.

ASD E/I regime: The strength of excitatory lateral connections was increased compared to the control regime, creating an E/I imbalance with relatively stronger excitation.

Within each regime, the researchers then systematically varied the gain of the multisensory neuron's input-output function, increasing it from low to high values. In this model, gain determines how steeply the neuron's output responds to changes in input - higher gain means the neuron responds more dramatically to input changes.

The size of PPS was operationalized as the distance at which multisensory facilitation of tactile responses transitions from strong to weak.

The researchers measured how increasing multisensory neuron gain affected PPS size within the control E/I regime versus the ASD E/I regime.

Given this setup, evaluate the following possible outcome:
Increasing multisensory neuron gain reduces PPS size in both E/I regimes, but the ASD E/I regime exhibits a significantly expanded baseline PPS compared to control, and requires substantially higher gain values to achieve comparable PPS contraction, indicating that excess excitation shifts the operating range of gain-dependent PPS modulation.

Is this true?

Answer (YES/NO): NO